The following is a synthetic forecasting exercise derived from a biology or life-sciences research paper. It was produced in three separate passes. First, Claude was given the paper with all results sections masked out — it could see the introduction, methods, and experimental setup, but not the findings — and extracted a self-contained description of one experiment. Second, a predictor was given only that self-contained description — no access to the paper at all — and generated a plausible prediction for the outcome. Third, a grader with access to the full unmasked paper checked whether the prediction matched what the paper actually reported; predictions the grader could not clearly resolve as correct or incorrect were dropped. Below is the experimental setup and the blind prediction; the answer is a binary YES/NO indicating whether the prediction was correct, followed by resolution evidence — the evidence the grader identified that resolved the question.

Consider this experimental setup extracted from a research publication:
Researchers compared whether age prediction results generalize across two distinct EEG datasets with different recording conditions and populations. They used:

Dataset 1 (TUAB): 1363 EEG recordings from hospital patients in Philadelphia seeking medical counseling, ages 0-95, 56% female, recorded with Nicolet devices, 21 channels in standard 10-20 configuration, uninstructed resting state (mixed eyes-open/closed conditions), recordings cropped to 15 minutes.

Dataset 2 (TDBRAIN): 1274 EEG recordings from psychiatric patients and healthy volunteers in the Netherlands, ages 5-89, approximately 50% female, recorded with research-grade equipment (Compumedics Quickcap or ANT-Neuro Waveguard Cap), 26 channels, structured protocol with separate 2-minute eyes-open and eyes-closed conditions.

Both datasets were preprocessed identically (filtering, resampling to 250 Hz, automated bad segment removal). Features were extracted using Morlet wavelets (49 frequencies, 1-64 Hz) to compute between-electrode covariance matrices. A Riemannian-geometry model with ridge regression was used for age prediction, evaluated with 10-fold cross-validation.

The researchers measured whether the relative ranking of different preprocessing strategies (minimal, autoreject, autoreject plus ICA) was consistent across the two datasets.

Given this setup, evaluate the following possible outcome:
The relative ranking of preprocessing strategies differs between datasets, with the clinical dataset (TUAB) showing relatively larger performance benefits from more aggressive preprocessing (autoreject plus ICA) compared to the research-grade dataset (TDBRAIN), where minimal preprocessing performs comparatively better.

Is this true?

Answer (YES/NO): NO